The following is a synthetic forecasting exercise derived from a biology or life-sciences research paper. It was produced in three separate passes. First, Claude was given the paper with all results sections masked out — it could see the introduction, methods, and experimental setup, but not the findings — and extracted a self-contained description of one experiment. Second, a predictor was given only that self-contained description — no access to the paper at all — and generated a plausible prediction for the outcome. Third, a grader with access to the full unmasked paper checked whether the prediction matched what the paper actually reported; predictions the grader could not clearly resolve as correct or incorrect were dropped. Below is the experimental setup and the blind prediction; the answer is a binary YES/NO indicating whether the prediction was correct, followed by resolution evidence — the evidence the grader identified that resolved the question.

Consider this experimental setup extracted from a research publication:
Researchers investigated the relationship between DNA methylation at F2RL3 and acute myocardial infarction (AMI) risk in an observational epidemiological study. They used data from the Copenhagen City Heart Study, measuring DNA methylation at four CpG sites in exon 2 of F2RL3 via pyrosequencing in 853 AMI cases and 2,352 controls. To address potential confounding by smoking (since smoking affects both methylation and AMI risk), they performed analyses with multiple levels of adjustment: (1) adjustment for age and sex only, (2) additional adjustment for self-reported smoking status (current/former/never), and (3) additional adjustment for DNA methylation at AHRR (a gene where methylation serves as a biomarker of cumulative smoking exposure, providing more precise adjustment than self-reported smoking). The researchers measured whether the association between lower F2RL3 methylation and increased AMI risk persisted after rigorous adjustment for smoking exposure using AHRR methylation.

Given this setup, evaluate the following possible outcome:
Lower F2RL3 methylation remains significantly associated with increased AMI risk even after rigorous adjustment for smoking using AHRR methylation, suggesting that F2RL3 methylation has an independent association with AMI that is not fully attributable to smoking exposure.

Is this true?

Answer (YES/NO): YES